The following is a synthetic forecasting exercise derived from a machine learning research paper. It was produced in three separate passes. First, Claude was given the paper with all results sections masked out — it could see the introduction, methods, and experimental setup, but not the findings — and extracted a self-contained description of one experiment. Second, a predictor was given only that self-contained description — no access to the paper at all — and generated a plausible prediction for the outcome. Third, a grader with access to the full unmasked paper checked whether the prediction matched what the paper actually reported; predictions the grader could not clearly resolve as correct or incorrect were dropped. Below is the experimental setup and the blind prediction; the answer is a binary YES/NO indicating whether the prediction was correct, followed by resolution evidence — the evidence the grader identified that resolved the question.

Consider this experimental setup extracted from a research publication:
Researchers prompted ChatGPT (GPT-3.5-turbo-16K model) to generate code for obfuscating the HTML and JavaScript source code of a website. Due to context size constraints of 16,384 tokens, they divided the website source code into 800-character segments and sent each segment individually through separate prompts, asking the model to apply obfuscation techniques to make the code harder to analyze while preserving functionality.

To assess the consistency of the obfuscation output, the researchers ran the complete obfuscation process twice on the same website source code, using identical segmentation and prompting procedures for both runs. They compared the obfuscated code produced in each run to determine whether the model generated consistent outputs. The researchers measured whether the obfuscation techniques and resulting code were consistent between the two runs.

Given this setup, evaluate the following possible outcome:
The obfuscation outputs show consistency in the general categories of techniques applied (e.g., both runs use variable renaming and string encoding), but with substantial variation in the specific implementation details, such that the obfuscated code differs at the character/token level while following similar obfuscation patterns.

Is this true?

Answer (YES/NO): NO